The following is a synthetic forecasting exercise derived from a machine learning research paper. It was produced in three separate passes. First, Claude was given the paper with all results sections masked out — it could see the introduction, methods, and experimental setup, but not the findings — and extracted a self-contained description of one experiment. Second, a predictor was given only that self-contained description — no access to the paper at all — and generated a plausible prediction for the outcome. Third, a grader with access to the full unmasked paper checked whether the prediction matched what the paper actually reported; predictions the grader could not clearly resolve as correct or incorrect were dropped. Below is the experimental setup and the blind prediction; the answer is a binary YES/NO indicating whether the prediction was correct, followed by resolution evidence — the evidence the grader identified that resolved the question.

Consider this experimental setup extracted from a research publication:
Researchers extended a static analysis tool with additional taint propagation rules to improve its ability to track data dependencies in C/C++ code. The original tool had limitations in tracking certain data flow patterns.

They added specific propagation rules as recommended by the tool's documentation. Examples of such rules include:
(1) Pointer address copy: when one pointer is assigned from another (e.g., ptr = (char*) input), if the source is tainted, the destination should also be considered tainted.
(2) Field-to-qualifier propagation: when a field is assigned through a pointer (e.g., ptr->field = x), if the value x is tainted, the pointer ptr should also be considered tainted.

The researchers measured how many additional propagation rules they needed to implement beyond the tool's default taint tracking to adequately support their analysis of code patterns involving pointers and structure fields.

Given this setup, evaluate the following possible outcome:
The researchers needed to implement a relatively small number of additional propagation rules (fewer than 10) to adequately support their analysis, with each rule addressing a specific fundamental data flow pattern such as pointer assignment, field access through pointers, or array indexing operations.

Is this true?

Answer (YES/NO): YES